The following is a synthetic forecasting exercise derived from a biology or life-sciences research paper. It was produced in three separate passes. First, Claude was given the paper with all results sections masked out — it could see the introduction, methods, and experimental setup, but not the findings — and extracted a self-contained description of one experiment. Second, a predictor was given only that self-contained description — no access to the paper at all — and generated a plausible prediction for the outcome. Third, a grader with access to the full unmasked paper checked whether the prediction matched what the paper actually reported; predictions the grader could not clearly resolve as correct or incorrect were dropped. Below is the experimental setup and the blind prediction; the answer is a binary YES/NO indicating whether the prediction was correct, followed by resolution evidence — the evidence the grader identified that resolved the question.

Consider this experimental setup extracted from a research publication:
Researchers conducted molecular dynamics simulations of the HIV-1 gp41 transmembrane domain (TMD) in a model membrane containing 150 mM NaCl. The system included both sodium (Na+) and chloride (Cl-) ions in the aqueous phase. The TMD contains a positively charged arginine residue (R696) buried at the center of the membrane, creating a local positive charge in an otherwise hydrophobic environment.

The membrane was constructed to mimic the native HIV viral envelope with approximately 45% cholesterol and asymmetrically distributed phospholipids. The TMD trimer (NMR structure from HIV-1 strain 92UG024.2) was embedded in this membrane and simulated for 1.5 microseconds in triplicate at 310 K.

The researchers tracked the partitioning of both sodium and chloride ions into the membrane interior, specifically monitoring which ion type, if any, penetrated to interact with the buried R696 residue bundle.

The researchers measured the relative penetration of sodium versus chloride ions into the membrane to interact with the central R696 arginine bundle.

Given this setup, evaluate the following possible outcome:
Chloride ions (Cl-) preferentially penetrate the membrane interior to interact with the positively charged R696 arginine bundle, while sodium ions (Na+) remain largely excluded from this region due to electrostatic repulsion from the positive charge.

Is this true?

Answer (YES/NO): YES